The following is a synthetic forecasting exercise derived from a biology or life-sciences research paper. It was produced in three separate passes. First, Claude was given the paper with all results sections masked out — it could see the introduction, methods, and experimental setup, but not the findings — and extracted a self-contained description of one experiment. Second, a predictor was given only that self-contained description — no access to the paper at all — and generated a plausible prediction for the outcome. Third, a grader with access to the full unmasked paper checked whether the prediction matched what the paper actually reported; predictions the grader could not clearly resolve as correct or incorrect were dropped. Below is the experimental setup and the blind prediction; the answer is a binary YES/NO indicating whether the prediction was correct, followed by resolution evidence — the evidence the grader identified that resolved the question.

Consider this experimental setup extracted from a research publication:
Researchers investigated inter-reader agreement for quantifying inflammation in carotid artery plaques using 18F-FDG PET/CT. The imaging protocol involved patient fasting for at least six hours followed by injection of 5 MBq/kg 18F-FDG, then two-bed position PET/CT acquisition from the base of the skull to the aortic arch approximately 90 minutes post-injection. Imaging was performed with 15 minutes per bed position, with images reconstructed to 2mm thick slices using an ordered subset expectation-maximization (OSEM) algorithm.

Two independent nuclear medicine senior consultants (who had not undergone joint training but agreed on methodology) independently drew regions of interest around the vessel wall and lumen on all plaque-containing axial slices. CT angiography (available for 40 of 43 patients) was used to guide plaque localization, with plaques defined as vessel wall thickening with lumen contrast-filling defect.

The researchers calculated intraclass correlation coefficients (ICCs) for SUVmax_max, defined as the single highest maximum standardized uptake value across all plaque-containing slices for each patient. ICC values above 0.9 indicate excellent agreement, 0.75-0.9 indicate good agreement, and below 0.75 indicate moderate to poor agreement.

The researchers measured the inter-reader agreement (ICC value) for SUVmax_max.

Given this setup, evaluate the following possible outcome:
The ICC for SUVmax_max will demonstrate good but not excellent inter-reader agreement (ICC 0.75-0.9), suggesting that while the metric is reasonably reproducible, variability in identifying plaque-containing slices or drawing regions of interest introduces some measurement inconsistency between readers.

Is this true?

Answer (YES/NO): NO